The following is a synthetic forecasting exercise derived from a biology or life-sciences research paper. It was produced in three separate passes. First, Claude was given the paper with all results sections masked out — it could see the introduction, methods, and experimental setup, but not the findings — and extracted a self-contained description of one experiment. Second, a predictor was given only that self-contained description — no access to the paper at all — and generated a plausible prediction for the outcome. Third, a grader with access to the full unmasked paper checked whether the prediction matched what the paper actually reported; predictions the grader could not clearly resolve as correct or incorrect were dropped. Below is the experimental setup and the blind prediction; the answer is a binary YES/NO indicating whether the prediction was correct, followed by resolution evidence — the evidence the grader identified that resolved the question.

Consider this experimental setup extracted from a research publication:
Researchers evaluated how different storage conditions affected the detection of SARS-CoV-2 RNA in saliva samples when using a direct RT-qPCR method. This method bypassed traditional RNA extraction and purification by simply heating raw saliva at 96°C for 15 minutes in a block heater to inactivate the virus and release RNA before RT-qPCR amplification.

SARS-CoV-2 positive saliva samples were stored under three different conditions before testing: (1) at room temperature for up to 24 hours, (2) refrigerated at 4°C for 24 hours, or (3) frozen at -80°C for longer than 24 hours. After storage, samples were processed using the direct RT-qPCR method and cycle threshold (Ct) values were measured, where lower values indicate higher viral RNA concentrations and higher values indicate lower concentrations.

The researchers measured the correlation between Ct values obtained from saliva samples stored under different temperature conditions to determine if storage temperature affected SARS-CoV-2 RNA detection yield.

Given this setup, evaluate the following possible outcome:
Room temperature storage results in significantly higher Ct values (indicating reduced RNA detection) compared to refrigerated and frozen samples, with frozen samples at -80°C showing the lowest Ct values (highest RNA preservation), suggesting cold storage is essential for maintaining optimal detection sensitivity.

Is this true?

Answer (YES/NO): NO